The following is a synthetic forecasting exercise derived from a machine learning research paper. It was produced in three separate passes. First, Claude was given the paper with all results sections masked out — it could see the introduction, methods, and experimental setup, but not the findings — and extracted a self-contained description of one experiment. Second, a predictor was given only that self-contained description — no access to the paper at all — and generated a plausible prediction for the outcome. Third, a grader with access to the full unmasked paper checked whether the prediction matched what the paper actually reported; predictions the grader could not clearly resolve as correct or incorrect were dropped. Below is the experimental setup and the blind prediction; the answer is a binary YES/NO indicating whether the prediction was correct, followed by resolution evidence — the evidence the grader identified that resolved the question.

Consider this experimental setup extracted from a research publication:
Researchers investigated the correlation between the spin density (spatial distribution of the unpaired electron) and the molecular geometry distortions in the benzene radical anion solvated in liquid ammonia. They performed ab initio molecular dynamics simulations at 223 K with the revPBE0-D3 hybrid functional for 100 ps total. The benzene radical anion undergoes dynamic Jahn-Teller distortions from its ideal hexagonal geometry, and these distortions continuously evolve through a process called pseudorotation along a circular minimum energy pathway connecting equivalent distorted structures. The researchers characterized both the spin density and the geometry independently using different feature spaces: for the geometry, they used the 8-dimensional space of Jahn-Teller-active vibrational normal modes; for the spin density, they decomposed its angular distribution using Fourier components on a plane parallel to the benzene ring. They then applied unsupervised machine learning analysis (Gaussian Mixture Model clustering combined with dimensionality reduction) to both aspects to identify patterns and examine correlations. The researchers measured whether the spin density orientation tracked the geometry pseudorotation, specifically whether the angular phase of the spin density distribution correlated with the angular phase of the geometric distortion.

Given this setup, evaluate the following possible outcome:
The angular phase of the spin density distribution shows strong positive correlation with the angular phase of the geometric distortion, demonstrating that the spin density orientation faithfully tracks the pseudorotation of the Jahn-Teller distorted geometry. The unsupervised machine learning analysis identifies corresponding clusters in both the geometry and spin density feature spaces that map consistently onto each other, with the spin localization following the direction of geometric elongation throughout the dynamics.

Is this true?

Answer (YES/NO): NO